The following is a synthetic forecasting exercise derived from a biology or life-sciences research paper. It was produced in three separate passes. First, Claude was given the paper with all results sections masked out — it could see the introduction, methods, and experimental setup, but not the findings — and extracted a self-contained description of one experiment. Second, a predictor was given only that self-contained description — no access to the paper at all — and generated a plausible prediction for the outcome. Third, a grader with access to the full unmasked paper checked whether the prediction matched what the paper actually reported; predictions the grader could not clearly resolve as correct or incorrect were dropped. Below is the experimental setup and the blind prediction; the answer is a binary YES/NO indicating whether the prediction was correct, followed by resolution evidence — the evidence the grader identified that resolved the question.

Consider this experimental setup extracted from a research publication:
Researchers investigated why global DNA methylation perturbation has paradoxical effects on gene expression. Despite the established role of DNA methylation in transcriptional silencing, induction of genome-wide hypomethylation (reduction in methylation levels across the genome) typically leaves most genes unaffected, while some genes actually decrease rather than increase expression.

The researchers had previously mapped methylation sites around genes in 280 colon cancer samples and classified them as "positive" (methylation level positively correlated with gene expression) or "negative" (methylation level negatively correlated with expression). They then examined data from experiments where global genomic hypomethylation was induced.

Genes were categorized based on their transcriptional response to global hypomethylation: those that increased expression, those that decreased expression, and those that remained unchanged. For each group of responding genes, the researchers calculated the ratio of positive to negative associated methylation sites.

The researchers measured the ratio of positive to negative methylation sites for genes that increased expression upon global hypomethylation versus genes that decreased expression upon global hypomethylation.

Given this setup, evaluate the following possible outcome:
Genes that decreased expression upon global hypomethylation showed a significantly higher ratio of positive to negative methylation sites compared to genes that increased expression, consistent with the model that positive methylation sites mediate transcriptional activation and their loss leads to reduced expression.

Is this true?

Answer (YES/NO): YES